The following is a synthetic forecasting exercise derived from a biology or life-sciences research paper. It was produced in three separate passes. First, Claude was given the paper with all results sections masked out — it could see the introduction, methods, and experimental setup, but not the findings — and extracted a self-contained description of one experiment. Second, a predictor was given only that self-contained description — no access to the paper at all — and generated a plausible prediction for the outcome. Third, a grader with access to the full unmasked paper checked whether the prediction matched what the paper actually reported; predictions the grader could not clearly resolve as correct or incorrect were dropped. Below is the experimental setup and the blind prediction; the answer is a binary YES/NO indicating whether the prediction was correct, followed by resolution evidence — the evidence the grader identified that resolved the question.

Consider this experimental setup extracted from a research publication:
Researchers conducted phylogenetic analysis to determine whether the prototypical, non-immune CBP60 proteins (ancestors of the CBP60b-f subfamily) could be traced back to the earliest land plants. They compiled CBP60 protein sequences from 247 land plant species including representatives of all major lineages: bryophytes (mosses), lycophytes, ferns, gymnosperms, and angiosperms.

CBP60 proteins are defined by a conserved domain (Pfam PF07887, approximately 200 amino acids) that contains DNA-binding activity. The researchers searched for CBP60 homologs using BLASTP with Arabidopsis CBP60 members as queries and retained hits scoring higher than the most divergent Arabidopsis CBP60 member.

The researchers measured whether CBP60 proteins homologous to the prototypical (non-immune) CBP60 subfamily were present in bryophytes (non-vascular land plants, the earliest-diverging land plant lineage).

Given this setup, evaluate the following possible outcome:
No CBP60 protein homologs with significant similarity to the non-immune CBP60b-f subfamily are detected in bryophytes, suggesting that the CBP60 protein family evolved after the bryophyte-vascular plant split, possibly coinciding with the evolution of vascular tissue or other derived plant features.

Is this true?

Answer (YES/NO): NO